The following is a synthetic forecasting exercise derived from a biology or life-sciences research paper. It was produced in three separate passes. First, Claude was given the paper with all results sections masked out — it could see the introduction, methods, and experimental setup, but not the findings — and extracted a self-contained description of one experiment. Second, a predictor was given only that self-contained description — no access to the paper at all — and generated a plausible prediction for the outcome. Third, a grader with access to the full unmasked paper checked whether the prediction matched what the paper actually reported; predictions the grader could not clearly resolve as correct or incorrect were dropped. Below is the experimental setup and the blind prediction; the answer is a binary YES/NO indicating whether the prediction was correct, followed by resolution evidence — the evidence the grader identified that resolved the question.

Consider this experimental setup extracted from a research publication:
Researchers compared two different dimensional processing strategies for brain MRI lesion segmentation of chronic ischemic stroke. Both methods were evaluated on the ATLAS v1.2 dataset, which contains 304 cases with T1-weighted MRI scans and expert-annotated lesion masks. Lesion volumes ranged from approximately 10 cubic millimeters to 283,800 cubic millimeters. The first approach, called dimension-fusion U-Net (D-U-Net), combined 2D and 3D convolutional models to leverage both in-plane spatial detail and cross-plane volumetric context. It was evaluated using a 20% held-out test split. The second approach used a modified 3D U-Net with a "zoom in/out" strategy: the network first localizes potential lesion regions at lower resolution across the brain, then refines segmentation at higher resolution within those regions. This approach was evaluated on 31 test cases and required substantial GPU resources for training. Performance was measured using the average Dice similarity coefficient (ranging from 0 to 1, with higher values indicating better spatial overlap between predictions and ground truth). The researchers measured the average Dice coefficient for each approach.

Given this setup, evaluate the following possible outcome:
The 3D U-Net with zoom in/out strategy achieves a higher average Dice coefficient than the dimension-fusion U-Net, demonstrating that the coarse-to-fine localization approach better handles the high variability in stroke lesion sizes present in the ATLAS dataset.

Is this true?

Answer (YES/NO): NO